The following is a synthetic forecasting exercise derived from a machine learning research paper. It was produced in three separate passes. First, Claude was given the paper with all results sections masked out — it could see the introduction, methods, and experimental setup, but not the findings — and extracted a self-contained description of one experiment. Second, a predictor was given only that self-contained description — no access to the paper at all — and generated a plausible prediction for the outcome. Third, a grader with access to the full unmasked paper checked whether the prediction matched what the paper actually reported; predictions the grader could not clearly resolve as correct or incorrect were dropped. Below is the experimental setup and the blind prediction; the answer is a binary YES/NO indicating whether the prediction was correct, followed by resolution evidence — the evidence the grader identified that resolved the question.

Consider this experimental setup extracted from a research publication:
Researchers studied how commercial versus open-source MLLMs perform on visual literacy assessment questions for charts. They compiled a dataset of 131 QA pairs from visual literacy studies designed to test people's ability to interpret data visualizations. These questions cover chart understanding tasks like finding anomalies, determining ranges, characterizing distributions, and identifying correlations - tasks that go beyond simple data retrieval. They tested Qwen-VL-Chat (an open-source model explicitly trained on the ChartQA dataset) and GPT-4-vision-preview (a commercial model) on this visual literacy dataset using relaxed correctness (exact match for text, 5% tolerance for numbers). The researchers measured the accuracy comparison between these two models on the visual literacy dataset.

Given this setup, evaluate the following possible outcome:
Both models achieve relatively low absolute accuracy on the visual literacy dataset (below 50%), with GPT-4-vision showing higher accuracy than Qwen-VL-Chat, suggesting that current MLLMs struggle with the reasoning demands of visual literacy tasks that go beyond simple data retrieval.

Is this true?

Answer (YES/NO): YES